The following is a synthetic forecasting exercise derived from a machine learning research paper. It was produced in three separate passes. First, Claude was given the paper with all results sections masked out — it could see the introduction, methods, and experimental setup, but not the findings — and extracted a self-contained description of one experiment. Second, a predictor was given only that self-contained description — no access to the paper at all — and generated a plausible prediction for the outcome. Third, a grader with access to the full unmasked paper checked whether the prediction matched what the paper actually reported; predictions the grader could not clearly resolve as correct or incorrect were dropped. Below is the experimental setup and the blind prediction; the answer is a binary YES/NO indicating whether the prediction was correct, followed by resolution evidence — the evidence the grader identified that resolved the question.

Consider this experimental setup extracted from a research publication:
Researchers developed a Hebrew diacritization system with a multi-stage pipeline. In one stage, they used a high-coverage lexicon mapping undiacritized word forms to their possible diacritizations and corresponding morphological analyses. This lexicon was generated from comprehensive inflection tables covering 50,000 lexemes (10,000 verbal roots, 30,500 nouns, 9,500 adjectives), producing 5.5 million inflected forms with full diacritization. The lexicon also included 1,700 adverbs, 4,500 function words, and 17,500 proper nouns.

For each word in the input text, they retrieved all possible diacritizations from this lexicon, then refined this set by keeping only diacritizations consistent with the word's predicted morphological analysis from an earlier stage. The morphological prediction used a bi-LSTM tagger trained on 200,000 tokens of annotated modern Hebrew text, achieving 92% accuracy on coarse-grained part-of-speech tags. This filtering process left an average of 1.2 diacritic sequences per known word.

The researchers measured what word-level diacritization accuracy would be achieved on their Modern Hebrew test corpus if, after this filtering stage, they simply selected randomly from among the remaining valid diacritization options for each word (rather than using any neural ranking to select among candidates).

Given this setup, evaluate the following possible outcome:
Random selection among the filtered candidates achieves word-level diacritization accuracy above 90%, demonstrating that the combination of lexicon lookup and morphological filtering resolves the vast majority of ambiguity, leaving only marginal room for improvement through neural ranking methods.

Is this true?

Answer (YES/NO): NO